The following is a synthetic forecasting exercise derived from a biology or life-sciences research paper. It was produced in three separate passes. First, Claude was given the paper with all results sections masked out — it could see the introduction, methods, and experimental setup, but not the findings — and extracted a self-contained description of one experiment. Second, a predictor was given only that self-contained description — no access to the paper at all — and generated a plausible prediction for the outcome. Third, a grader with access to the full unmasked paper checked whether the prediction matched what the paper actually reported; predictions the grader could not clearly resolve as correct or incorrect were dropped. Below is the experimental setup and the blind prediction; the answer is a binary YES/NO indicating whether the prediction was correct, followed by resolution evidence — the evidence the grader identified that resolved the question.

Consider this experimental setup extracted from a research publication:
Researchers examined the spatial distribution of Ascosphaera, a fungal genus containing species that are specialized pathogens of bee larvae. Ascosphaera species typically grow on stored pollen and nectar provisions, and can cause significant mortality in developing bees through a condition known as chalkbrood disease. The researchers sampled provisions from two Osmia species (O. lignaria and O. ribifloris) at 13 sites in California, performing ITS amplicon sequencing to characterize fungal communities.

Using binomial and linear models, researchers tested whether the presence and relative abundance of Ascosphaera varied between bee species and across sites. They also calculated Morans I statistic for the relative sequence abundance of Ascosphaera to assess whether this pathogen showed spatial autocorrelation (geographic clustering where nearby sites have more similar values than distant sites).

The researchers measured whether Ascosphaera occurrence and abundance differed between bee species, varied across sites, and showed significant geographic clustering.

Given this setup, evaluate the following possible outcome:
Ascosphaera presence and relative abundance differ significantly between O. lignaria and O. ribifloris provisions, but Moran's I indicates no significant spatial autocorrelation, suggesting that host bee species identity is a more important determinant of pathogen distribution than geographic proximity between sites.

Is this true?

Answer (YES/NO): NO